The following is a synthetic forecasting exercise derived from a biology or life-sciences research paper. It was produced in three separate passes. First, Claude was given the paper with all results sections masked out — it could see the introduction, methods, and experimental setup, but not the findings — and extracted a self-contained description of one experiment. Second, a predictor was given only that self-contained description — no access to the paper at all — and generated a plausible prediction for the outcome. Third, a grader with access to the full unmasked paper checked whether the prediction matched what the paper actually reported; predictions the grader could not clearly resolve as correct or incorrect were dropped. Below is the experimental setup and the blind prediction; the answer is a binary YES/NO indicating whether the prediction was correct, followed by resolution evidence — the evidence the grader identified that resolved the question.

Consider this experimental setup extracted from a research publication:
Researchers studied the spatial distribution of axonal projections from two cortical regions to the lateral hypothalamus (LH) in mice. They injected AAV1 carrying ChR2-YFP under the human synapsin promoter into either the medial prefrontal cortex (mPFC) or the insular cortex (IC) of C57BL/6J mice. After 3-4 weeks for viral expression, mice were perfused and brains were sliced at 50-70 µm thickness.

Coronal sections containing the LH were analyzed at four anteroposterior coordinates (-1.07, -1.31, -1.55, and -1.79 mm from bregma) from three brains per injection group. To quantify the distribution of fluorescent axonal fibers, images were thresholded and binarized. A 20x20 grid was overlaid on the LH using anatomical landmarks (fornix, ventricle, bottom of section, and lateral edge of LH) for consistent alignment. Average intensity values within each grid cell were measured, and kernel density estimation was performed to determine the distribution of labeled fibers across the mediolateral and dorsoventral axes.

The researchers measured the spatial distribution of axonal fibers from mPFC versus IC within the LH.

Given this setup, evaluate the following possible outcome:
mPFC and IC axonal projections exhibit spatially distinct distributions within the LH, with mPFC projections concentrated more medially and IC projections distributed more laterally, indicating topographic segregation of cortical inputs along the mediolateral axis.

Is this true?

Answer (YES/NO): YES